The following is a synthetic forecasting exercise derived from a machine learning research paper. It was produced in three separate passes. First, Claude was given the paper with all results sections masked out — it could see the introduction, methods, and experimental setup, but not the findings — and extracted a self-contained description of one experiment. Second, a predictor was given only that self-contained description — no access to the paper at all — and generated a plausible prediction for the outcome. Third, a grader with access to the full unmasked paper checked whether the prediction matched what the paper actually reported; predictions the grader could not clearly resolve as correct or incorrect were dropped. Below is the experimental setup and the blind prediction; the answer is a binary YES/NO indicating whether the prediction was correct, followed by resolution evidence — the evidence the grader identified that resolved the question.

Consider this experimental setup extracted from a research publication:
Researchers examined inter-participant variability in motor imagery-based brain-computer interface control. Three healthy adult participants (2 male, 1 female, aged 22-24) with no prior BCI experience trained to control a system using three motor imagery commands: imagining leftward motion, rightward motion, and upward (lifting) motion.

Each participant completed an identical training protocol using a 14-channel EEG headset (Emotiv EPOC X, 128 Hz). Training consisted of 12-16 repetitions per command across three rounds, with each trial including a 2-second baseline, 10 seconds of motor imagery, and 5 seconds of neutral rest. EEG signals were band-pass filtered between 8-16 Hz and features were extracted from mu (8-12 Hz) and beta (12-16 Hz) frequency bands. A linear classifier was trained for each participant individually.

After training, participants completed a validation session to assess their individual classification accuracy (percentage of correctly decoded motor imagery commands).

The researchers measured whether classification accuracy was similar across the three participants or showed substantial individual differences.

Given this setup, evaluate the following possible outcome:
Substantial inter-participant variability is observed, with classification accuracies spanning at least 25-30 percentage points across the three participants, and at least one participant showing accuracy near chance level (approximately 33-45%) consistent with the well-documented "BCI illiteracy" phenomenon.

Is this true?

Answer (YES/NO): NO